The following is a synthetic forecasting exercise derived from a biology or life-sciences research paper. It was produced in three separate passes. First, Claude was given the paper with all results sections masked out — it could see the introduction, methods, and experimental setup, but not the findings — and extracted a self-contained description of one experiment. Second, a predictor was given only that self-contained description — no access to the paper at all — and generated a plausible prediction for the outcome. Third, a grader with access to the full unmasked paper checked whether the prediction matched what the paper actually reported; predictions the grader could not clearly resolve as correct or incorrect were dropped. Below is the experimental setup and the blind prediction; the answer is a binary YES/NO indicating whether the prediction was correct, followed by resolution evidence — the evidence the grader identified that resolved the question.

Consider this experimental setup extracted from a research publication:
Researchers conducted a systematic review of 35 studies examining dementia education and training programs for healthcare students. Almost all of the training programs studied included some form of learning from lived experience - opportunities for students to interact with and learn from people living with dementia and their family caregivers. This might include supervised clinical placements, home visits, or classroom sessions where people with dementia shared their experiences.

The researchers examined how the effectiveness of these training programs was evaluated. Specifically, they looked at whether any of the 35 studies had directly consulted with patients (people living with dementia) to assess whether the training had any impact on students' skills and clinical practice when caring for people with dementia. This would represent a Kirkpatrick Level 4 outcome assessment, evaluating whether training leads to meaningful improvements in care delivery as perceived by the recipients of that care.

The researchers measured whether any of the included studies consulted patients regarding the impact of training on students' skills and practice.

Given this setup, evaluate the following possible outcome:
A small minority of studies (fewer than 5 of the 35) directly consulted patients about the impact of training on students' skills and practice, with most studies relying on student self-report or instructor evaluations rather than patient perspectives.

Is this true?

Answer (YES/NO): NO